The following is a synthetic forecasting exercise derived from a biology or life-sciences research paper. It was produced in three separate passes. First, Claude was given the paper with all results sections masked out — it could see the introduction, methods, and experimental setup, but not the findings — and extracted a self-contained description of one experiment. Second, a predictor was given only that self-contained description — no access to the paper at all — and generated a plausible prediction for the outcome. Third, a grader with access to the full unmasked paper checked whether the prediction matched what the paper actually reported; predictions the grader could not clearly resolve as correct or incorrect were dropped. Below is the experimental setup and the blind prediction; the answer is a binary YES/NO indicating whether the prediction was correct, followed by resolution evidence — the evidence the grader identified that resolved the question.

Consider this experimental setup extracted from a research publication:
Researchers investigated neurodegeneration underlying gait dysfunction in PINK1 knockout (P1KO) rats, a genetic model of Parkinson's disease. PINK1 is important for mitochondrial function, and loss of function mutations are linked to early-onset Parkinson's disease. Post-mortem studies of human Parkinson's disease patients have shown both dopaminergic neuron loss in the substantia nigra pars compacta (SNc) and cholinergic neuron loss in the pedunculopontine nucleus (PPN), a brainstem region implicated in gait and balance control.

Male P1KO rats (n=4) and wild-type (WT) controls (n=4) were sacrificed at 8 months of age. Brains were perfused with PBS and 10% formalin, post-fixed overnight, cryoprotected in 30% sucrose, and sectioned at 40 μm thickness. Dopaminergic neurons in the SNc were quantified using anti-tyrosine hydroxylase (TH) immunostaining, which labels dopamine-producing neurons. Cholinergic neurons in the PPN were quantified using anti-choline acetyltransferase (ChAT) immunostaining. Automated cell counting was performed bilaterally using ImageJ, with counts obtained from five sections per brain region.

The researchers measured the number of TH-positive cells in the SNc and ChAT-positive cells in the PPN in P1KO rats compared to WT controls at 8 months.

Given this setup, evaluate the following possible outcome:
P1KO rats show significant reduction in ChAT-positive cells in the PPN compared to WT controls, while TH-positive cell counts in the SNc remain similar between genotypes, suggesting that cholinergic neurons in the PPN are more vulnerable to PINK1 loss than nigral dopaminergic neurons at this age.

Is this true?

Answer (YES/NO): NO